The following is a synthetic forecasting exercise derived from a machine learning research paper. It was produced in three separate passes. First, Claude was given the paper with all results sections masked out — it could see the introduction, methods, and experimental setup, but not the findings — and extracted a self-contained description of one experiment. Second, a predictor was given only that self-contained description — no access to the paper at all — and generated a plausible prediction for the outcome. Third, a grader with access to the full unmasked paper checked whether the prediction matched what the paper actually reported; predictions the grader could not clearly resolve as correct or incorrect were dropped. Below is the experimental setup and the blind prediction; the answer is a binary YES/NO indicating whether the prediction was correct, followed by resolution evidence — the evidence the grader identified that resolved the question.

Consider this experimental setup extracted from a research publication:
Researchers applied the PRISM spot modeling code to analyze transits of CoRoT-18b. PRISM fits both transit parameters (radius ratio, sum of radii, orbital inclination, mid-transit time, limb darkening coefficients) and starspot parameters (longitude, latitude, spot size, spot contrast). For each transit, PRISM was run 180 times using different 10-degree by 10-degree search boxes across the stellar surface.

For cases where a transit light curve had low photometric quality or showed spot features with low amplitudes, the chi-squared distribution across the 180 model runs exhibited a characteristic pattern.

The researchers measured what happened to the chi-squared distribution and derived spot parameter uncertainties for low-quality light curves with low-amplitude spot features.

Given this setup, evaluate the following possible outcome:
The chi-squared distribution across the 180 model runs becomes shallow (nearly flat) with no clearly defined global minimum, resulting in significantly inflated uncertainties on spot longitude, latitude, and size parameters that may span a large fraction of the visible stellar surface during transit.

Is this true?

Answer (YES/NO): YES